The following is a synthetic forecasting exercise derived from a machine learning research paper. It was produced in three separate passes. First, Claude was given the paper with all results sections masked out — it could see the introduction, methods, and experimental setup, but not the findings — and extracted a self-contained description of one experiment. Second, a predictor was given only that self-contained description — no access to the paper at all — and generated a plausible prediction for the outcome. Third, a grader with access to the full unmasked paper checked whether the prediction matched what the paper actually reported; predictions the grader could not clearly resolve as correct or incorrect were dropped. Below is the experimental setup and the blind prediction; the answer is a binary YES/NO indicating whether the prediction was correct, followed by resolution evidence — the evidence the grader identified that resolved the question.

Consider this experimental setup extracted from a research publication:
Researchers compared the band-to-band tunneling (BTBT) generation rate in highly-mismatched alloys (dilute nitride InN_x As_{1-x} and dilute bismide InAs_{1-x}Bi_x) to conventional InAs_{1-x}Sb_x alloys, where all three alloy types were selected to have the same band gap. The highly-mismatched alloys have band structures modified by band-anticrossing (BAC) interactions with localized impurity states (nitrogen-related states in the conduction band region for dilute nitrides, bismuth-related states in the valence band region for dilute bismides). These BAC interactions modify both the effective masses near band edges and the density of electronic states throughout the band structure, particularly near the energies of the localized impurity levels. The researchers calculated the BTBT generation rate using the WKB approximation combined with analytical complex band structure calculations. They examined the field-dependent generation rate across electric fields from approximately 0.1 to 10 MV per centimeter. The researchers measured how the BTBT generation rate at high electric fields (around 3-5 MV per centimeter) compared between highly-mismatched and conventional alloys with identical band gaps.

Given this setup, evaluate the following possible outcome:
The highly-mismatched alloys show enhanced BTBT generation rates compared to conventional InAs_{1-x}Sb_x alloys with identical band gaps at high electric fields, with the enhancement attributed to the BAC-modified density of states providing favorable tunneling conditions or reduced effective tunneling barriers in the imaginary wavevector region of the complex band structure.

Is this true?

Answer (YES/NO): YES